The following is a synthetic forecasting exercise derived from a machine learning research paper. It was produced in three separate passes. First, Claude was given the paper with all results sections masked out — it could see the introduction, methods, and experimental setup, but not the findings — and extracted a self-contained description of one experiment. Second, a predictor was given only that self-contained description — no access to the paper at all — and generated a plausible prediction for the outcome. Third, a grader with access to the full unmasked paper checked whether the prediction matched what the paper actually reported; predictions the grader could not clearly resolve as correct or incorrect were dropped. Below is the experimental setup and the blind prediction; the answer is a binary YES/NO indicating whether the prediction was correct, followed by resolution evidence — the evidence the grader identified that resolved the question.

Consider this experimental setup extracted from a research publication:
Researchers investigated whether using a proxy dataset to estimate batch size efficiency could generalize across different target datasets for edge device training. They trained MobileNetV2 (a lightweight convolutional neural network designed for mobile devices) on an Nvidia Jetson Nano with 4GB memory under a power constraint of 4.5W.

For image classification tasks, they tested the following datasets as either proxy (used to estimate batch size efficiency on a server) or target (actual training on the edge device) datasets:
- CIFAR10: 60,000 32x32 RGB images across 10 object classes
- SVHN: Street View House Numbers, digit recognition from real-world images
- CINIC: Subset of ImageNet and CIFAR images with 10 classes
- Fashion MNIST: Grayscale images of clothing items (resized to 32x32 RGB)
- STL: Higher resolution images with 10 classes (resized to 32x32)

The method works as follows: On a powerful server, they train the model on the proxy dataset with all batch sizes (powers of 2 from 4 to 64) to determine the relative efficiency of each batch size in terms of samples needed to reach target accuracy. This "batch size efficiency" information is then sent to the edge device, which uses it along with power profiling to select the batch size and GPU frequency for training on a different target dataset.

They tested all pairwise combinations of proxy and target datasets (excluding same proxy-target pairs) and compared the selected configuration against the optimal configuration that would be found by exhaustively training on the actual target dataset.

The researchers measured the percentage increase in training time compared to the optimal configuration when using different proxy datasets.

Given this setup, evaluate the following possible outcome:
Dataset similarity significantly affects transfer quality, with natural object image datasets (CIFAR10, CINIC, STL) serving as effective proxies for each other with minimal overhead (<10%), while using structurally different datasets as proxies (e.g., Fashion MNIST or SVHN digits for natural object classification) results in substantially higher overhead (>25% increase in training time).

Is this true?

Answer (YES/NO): NO